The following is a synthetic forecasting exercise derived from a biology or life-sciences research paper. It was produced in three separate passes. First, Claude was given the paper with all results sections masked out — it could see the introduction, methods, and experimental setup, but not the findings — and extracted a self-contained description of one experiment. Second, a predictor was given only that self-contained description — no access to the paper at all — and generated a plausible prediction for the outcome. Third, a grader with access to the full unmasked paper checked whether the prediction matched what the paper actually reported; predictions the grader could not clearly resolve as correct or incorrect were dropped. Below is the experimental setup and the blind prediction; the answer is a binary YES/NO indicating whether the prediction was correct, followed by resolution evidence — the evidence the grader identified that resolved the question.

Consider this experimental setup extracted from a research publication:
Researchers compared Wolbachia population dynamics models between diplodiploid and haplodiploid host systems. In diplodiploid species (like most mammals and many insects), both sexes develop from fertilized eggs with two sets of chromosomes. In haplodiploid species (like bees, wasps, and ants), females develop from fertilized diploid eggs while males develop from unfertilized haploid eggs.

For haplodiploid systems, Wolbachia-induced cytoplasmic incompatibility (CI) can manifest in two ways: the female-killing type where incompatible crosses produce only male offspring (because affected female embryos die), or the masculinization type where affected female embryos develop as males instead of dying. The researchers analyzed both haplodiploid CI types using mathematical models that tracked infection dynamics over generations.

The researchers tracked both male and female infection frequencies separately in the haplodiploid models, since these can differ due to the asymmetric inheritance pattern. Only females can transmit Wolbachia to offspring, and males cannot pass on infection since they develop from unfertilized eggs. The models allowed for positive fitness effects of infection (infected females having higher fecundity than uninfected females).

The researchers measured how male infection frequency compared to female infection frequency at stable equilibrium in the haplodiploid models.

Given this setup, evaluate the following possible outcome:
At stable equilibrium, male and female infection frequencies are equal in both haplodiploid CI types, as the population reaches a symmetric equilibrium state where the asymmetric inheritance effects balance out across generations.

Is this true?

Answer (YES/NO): NO